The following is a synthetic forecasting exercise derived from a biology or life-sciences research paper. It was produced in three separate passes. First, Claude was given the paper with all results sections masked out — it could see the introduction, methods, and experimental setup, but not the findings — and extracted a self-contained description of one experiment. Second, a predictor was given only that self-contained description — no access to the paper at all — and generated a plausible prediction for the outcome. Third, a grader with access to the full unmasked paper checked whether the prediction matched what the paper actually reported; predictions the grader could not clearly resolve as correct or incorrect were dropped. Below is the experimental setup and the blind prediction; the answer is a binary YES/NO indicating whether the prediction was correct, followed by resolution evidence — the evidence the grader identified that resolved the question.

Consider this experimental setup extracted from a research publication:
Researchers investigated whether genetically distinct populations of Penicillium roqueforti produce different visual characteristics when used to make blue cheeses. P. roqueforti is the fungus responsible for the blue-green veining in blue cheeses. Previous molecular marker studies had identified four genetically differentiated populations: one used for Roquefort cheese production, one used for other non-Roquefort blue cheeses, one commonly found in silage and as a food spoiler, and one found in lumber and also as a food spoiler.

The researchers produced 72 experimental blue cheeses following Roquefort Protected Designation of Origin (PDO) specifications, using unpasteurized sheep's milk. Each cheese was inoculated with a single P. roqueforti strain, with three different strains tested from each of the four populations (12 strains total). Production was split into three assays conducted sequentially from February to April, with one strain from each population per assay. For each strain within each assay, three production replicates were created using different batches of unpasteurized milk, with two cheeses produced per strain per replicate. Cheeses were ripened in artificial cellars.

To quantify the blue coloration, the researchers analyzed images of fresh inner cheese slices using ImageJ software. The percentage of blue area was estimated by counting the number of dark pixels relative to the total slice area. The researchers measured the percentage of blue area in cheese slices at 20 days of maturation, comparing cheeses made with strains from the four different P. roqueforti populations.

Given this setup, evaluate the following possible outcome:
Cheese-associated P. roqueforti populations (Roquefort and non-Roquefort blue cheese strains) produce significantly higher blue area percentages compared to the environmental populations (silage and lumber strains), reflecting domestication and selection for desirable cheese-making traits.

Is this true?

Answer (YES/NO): YES